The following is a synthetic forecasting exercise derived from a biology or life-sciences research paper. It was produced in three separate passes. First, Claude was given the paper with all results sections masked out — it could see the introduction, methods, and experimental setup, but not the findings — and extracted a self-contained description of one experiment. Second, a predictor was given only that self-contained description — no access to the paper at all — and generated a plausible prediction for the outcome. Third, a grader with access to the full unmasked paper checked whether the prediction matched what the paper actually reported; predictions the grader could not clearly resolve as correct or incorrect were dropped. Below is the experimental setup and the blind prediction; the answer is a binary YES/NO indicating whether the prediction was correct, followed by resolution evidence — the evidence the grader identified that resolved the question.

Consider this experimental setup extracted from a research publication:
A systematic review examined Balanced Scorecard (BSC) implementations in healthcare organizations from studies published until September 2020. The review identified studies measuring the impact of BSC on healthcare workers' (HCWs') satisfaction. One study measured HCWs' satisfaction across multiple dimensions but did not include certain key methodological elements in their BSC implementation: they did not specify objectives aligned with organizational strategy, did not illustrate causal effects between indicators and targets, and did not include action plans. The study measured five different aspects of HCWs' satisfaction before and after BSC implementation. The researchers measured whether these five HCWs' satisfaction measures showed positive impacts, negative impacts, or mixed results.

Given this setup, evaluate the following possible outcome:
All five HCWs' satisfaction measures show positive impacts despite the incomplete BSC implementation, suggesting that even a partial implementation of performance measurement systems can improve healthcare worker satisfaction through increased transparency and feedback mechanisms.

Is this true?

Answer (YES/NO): NO